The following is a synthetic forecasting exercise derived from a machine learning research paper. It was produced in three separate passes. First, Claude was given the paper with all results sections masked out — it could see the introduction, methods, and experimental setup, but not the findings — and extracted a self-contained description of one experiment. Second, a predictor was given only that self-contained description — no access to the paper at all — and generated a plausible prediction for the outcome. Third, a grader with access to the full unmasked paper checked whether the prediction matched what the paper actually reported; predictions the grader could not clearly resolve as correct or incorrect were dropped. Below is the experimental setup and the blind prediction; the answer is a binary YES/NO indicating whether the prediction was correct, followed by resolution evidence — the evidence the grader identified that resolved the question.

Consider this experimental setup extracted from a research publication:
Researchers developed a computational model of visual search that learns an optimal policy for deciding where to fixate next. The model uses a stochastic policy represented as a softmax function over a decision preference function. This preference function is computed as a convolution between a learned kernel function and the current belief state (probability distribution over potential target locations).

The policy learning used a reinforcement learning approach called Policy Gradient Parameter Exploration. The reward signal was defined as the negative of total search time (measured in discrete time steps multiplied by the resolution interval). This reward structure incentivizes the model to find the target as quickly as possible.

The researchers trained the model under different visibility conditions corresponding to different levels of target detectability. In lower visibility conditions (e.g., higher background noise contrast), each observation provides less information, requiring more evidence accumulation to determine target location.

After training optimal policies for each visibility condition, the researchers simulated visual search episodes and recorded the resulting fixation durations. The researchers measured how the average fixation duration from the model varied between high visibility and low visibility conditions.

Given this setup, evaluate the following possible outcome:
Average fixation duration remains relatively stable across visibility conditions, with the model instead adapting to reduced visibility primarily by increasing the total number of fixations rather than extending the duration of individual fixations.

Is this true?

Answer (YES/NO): NO